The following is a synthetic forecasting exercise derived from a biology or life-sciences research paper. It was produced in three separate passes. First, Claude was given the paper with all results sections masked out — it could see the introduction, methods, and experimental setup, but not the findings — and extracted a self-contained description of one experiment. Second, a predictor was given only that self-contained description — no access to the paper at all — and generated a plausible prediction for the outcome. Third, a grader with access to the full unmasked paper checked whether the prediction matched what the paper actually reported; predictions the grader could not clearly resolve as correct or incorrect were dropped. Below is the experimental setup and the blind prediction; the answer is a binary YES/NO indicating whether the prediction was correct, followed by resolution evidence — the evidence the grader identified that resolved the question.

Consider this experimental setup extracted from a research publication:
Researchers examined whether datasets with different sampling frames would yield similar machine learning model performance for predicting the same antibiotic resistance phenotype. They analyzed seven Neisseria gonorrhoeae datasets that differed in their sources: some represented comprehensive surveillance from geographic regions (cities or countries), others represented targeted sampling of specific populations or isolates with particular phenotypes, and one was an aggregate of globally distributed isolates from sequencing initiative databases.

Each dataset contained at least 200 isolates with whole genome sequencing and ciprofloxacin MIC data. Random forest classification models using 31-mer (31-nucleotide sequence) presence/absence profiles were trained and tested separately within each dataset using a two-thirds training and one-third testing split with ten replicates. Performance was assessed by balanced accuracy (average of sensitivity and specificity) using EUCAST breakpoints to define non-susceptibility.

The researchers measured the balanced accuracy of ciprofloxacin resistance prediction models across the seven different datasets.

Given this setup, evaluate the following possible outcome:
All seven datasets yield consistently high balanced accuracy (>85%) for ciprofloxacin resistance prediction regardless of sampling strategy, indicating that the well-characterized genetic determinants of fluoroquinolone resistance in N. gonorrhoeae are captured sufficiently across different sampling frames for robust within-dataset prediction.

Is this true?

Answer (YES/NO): YES